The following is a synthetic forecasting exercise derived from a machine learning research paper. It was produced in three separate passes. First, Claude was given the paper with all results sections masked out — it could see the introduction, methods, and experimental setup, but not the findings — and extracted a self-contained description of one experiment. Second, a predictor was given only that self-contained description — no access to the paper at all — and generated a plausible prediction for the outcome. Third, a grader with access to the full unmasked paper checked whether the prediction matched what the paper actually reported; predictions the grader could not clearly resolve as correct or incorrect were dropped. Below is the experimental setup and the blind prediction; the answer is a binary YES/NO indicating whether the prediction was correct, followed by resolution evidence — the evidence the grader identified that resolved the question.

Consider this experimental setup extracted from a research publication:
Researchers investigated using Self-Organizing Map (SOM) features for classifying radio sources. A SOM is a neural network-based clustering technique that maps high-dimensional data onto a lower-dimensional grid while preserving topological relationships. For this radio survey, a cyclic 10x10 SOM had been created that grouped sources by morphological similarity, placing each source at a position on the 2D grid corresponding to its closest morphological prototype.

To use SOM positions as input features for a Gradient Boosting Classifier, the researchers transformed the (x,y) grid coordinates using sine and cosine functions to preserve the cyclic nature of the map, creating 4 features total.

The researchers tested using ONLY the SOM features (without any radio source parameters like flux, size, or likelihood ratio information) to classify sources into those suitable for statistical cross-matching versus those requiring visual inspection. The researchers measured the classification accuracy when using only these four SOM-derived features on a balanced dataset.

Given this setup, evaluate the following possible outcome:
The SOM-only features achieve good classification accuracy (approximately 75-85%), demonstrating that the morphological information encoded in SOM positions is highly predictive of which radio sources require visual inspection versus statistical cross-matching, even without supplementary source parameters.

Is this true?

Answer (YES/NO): YES